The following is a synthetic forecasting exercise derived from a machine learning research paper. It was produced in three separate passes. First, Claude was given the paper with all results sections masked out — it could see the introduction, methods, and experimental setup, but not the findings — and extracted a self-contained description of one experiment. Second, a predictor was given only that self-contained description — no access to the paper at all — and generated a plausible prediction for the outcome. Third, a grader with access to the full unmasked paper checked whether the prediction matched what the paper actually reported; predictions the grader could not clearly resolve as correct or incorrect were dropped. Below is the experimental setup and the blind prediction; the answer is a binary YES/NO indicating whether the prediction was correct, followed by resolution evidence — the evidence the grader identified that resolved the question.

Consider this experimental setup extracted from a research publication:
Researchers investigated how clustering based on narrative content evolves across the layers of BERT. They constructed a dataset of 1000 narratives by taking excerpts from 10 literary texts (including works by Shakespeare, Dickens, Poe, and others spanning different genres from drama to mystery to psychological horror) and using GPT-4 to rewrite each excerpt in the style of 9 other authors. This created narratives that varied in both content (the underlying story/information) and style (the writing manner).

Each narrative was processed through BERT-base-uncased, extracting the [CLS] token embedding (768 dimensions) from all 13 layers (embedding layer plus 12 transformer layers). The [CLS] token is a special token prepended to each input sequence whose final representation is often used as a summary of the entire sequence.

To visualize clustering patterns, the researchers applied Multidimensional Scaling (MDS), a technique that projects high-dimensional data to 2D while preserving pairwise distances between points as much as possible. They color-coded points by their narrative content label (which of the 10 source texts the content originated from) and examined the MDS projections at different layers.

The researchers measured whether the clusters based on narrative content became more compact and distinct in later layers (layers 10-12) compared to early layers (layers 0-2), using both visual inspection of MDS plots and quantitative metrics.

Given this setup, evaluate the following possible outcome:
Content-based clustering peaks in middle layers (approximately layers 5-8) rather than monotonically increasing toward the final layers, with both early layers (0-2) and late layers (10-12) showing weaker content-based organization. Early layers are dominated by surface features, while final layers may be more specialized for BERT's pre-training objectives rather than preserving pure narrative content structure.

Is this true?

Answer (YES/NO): NO